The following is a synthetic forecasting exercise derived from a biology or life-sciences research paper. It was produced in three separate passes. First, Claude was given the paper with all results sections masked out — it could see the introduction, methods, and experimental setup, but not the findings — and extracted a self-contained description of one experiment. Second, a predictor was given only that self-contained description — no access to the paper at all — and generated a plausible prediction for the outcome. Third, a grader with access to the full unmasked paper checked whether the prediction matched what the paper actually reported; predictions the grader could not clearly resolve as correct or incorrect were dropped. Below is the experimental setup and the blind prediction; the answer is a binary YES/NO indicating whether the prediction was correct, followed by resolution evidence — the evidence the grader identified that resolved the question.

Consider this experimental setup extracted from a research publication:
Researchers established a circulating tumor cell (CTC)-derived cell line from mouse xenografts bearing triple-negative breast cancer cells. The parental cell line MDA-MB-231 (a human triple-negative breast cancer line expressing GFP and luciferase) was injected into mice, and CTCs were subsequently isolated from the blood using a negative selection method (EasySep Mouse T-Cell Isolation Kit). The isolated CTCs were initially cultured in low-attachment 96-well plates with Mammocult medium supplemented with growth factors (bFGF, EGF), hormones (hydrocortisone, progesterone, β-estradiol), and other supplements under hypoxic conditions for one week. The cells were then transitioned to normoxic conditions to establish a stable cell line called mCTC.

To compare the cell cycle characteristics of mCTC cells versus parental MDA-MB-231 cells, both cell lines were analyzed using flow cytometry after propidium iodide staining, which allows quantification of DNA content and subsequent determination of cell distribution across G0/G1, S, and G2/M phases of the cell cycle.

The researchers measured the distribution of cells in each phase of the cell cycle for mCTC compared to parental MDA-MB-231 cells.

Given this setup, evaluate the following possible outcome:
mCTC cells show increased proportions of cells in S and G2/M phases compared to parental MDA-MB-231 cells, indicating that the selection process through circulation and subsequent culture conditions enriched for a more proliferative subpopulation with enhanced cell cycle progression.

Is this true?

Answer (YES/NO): NO